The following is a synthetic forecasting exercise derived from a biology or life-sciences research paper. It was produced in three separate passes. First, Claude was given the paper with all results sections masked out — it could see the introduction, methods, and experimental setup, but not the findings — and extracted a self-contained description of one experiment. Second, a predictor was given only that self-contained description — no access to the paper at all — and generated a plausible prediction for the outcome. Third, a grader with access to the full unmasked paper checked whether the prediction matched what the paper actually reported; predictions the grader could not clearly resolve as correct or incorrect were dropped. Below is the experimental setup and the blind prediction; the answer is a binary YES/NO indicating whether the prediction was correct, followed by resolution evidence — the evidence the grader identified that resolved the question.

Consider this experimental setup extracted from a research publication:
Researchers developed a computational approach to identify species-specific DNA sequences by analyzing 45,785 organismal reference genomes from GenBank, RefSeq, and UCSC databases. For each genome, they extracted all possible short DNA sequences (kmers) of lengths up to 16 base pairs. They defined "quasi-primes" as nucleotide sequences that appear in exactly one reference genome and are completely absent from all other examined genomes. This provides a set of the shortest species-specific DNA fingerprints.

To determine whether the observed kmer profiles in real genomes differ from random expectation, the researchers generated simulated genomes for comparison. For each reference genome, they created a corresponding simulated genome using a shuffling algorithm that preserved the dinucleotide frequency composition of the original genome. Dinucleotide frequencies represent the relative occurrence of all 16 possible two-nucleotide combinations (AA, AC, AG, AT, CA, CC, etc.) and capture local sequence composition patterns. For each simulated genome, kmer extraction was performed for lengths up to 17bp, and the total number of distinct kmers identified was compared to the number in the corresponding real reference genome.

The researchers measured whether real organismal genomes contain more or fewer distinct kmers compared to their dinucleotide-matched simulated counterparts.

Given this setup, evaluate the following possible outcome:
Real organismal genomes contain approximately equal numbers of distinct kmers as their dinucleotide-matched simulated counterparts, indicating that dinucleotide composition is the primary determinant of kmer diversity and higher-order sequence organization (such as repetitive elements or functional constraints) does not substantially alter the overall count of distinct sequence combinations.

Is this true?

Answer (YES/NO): NO